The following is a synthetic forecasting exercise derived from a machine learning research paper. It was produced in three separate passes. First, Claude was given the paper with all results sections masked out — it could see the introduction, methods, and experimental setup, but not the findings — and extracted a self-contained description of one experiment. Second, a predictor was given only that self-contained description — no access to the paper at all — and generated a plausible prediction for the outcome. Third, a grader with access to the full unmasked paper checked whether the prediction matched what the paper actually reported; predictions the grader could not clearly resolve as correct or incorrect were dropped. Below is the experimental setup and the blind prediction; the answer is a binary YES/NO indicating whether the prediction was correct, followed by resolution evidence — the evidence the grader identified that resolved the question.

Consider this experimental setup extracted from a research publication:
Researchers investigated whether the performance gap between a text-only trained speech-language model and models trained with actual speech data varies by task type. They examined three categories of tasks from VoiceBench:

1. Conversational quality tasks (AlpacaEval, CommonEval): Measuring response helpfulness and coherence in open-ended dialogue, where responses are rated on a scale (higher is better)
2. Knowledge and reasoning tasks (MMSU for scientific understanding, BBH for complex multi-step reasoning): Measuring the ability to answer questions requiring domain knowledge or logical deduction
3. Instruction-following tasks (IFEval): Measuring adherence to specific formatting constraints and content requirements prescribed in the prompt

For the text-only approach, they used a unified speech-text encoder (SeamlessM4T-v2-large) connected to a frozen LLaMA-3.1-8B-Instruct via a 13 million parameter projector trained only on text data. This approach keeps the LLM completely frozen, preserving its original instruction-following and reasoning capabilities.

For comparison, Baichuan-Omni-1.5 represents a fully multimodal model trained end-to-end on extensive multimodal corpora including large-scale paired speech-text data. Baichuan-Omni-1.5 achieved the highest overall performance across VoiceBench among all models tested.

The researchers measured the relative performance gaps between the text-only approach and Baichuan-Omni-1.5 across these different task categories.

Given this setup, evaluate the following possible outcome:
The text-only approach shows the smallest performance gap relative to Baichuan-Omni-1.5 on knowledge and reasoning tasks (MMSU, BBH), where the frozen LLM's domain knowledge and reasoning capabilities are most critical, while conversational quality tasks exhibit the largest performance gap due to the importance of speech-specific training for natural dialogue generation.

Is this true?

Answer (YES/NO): NO